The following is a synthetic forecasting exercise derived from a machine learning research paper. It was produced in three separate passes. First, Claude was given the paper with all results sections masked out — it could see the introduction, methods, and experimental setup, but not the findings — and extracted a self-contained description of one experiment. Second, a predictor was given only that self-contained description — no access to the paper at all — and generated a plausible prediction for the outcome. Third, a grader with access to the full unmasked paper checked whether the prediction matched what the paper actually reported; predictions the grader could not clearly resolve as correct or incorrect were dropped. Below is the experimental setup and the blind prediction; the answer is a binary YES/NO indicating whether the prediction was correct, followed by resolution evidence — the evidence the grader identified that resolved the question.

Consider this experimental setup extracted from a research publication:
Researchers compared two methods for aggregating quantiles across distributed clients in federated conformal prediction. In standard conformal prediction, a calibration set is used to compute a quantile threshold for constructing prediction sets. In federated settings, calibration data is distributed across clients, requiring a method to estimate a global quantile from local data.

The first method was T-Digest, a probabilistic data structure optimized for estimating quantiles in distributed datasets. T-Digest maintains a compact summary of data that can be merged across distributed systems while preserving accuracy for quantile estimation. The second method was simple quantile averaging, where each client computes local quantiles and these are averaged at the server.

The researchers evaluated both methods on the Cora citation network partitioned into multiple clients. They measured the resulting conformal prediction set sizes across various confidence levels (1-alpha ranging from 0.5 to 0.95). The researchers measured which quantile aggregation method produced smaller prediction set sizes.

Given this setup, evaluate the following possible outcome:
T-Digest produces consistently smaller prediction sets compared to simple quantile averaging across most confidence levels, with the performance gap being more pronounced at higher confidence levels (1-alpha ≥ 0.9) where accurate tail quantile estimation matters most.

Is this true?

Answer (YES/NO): NO